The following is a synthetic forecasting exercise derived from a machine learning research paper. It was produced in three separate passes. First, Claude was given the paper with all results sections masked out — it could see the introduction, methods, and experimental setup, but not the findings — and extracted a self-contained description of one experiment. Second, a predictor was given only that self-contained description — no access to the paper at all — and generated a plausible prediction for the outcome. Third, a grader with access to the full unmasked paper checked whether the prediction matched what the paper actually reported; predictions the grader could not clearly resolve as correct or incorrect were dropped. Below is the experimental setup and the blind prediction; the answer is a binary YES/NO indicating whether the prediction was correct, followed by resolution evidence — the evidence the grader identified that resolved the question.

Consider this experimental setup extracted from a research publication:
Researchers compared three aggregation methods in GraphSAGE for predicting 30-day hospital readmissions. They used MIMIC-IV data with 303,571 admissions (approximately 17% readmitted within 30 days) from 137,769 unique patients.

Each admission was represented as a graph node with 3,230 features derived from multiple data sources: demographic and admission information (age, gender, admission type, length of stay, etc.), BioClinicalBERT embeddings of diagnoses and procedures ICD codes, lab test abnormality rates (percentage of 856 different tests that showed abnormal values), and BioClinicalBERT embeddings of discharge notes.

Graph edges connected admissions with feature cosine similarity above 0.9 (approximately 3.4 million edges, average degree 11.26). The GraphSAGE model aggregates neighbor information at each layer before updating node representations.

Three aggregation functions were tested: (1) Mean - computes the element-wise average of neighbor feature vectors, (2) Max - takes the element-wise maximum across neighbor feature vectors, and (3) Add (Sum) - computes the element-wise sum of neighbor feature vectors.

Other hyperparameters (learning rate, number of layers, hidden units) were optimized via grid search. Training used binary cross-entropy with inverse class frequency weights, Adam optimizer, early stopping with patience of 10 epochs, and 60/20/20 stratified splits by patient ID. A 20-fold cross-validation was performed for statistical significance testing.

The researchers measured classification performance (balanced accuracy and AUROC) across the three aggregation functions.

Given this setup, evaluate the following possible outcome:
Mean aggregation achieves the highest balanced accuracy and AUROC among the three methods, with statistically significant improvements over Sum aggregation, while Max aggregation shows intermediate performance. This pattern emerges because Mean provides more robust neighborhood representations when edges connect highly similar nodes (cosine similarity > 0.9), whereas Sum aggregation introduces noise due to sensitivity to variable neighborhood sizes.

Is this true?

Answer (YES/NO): NO